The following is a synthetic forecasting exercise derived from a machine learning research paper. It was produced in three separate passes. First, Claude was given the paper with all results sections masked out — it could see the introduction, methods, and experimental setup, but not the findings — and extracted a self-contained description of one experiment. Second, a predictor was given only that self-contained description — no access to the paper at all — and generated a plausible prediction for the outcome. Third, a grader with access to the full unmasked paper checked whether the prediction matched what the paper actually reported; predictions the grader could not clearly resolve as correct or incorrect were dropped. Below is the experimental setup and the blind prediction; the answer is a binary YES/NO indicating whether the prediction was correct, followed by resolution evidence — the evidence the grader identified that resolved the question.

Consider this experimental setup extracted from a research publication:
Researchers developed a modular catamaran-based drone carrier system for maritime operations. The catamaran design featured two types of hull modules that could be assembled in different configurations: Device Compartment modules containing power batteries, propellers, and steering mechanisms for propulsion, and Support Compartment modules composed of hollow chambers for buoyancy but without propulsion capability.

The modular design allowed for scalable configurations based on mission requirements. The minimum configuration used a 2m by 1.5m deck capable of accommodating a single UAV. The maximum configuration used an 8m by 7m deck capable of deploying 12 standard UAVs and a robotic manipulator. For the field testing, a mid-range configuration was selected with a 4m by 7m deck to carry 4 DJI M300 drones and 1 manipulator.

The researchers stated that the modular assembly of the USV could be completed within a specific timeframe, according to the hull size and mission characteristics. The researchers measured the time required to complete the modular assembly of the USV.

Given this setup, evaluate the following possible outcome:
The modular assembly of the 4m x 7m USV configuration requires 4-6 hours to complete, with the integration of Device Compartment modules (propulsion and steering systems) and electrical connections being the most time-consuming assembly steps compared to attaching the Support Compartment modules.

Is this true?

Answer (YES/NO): NO